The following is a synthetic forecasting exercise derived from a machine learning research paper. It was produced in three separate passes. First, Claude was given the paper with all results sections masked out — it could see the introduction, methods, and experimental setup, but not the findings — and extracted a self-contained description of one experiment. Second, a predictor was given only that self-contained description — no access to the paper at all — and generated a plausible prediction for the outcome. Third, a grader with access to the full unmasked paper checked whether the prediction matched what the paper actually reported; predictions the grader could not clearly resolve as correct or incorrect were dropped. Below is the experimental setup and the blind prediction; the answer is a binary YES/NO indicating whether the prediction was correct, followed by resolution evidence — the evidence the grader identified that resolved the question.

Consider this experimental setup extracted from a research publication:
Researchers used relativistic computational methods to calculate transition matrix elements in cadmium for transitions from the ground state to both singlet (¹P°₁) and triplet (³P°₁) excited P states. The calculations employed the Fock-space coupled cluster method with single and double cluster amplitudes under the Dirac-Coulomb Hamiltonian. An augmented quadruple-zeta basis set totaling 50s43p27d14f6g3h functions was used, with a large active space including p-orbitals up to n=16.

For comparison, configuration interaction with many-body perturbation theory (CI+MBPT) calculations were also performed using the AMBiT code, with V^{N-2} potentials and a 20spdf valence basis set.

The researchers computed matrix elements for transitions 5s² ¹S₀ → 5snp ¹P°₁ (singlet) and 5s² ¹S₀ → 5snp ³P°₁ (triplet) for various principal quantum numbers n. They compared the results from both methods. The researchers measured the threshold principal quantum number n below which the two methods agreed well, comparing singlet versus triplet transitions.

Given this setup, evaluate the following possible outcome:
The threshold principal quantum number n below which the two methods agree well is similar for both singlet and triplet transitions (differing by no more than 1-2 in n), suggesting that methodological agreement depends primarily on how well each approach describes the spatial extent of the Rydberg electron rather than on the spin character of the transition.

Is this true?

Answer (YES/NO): NO